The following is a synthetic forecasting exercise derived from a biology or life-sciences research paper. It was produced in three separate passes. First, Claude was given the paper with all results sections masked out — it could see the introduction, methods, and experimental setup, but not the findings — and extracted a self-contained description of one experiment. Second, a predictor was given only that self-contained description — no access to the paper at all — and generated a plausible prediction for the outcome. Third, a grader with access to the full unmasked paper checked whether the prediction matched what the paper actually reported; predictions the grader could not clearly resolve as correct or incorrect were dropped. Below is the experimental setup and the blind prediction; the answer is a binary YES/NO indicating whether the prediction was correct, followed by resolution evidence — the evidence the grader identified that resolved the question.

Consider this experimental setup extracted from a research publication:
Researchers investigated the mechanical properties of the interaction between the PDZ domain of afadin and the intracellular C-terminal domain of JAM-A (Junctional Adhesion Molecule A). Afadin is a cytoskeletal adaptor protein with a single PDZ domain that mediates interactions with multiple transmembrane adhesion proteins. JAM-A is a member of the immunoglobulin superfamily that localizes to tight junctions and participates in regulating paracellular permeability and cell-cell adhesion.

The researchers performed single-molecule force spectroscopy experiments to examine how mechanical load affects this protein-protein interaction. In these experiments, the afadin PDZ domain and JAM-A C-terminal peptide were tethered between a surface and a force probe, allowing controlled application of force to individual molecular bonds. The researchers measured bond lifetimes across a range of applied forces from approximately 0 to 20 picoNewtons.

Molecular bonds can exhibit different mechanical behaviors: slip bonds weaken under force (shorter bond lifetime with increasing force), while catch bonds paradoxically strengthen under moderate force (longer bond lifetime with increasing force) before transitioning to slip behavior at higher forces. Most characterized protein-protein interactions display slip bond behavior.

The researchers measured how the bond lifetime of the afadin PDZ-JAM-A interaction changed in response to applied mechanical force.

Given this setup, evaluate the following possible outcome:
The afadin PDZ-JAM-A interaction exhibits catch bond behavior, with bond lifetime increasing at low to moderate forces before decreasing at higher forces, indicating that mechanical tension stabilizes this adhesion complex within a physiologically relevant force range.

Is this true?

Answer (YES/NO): YES